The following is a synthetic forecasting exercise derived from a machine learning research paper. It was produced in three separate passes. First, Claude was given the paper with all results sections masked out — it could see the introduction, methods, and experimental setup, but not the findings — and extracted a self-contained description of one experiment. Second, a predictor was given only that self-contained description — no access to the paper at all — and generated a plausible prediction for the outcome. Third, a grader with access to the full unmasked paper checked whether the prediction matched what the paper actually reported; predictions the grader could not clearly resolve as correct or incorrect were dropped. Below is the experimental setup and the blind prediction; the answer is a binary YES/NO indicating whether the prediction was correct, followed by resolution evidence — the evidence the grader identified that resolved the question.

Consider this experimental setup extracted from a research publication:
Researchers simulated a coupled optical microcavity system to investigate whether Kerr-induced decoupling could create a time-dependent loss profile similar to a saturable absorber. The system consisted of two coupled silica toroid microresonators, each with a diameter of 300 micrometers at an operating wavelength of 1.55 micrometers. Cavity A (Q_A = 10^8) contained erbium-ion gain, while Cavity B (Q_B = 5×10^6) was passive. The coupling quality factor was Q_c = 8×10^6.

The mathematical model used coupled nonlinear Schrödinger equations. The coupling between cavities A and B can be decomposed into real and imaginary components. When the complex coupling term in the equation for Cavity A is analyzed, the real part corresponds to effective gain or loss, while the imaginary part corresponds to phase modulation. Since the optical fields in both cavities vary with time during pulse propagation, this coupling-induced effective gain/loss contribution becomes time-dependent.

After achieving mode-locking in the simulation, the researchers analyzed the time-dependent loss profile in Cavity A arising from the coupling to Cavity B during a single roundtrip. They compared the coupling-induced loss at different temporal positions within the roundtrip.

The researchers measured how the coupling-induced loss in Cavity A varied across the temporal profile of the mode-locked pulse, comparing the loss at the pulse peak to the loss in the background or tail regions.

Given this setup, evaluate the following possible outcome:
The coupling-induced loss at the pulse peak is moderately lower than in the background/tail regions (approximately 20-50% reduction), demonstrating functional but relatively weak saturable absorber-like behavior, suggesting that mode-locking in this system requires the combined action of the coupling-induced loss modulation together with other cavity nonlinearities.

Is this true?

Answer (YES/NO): NO